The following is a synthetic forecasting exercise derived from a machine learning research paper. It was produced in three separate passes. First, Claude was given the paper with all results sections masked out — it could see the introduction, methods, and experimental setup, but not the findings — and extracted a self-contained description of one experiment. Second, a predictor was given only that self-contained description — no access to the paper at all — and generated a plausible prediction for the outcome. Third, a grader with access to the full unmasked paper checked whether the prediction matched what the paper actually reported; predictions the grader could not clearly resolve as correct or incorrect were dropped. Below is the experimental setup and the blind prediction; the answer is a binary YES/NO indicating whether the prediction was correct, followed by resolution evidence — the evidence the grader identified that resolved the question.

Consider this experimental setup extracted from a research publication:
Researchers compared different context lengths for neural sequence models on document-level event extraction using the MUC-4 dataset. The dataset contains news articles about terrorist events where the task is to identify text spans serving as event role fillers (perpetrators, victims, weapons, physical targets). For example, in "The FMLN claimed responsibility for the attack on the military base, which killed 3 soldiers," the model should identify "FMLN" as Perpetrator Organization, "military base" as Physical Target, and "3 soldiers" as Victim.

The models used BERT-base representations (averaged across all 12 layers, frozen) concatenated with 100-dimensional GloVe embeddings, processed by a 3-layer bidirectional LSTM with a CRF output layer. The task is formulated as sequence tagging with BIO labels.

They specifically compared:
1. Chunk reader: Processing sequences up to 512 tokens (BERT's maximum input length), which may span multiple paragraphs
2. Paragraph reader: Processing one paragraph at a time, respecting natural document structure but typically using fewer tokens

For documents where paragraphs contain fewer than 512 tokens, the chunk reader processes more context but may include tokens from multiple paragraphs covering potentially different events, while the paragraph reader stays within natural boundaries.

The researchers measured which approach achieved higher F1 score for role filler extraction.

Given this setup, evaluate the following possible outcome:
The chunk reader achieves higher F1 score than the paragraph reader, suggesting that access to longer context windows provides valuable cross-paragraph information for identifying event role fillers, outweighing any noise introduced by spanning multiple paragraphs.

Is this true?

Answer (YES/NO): NO